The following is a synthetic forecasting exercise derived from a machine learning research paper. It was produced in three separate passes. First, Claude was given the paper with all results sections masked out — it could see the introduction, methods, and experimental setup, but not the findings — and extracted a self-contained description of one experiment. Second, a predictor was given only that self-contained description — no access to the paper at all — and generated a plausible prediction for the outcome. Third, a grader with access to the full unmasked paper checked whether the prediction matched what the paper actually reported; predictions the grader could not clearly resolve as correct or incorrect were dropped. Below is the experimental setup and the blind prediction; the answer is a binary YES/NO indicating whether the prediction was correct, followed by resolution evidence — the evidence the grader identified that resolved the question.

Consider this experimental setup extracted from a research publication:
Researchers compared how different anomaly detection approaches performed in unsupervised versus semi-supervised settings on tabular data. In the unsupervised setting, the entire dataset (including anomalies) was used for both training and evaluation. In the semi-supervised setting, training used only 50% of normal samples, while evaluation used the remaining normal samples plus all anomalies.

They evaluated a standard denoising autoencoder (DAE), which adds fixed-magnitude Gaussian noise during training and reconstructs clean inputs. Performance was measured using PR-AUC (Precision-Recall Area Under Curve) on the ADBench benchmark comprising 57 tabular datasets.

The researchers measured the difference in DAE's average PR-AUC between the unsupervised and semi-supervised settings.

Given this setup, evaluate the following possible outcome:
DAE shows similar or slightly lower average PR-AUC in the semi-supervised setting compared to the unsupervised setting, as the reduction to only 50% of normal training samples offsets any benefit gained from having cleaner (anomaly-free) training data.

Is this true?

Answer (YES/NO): NO